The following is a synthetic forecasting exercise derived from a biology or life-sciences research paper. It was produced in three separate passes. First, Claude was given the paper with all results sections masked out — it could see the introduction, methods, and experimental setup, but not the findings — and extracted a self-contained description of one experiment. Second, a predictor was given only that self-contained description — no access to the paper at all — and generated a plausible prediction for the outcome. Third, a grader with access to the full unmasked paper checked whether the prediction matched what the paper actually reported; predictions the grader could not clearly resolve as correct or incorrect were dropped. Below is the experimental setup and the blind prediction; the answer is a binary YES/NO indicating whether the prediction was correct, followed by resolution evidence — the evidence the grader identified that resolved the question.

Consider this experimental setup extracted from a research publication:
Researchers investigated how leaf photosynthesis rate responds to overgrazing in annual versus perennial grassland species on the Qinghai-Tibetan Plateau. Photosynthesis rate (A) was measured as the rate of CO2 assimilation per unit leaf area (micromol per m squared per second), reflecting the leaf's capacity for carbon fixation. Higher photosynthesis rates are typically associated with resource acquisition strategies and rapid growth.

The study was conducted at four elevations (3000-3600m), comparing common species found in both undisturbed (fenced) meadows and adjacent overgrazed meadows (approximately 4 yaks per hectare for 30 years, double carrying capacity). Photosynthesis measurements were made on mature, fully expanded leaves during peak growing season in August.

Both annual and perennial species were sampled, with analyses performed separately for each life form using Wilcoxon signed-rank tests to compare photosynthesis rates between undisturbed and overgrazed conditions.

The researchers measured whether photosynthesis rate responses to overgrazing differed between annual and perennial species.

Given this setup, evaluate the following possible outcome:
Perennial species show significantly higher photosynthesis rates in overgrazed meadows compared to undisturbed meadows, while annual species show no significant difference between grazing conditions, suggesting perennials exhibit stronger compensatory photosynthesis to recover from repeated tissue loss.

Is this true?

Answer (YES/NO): YES